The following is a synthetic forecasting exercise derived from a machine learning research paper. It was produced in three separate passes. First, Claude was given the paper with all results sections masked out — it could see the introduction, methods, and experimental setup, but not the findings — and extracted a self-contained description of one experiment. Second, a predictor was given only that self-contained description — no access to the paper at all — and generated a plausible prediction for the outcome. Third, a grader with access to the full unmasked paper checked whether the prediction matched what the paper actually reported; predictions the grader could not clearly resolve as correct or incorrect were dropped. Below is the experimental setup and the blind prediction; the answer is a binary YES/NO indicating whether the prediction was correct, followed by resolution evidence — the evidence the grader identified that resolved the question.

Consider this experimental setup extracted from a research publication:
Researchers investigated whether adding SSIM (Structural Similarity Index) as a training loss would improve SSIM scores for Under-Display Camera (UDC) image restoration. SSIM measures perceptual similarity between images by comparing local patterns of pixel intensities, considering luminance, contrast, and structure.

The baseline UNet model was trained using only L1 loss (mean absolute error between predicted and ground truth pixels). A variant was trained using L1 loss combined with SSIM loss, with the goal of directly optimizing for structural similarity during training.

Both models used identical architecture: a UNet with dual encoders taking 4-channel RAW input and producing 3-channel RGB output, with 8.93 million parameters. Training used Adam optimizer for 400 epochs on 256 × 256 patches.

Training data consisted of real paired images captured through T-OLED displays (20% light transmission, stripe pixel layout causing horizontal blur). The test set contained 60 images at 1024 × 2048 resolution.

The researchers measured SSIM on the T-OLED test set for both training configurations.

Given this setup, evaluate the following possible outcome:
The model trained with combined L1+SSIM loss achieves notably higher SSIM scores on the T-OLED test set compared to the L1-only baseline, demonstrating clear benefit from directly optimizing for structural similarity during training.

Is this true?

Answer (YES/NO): NO